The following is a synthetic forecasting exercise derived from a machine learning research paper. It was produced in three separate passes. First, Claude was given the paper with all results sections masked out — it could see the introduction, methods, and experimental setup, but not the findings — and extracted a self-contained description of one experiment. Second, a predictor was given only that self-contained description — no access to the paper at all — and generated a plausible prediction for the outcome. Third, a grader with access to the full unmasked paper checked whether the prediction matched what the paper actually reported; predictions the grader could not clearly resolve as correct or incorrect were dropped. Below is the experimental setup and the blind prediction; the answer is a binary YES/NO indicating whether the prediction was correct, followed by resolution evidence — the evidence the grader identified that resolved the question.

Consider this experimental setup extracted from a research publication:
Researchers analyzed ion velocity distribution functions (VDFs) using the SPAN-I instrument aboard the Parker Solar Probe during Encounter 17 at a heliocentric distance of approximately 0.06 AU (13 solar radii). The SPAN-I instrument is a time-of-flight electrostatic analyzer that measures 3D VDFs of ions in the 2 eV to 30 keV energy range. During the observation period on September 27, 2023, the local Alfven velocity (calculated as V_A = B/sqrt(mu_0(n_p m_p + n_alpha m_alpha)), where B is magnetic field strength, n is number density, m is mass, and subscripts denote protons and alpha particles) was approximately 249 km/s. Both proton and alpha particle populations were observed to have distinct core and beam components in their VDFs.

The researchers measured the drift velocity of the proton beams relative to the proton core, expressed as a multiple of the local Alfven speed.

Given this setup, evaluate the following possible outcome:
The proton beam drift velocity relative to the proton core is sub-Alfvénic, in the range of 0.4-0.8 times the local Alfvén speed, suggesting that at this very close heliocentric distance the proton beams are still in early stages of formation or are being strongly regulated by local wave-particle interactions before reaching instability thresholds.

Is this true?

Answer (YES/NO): NO